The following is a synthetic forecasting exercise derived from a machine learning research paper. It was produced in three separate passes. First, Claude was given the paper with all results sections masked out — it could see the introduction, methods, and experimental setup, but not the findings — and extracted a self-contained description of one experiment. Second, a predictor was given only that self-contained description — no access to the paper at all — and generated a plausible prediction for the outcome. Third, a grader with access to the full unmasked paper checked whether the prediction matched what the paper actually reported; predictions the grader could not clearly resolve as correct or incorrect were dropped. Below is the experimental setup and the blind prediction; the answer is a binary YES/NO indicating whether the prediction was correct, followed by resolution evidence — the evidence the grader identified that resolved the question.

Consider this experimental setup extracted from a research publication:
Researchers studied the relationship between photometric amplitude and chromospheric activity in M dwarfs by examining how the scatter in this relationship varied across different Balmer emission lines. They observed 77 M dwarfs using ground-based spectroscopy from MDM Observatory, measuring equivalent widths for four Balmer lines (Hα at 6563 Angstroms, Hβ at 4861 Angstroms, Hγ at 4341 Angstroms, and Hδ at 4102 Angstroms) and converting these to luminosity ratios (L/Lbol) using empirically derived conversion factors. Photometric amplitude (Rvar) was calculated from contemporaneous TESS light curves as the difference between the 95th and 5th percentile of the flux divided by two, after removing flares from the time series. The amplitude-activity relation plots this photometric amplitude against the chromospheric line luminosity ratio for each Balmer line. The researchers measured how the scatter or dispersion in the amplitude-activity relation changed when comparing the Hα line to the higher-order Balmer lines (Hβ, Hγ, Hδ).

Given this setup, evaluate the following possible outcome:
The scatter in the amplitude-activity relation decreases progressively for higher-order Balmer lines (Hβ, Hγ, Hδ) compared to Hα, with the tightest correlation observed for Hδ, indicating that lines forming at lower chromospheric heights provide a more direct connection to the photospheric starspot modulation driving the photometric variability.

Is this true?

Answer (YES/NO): NO